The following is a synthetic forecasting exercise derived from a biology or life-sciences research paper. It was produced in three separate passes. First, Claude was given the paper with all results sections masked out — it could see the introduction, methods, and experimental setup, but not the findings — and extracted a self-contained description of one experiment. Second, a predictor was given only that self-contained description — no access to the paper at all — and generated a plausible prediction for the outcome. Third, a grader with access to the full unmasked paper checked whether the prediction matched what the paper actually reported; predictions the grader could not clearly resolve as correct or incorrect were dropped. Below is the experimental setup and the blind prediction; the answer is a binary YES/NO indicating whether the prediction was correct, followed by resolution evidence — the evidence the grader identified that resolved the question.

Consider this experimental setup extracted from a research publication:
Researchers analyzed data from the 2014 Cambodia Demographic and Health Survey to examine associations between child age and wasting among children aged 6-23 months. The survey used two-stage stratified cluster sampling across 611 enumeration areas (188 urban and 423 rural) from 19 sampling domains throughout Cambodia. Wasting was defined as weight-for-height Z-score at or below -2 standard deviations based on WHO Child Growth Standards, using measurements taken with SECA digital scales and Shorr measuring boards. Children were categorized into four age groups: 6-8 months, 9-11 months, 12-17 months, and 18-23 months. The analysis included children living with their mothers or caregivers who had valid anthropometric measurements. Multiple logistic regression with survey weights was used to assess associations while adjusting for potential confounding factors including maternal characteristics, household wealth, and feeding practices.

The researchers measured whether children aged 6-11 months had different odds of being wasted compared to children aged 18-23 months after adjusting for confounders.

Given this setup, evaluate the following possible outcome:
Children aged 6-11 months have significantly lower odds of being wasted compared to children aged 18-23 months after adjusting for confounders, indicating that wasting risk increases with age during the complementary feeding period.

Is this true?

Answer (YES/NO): NO